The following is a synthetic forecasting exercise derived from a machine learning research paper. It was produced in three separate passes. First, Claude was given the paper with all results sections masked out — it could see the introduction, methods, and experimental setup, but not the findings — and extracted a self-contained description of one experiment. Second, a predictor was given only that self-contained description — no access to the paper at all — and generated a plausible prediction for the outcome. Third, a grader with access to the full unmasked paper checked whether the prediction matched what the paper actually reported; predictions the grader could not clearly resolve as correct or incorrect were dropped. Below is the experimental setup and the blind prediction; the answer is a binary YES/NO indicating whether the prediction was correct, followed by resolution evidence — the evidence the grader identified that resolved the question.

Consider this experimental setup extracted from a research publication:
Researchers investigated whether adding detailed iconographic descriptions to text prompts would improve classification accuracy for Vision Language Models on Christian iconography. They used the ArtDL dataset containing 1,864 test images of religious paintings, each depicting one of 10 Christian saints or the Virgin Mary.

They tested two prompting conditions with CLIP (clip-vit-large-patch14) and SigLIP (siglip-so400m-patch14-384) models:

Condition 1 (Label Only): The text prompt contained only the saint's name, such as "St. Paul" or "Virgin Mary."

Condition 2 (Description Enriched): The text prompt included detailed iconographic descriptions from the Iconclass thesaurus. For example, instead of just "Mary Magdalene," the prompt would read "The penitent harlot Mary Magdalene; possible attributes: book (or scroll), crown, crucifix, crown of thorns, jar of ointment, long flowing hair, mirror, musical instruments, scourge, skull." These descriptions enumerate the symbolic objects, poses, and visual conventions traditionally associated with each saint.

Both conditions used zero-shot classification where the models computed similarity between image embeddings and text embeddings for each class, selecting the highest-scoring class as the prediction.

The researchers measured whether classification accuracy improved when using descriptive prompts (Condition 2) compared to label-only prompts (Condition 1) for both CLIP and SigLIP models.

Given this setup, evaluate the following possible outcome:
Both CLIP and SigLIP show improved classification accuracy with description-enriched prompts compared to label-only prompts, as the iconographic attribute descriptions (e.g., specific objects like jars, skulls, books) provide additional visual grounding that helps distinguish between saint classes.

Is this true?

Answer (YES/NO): YES